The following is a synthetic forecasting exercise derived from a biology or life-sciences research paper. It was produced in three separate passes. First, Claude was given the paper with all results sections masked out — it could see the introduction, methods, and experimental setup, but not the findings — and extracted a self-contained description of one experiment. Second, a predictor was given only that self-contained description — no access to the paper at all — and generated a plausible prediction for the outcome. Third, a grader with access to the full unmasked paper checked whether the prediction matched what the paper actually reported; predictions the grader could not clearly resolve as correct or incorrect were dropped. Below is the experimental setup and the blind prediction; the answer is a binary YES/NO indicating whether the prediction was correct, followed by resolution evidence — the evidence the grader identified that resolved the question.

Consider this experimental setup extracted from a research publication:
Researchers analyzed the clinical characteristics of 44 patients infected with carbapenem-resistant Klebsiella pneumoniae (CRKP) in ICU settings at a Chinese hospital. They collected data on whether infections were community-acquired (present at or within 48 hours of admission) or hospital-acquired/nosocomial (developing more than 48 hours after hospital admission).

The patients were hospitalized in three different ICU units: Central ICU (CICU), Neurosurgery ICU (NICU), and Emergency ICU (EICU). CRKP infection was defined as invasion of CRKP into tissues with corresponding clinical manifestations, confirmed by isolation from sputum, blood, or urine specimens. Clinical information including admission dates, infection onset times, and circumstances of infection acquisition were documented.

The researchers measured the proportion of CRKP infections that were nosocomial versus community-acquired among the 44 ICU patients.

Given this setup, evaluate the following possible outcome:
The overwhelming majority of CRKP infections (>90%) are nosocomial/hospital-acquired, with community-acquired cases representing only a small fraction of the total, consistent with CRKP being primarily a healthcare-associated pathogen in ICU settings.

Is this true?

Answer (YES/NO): NO